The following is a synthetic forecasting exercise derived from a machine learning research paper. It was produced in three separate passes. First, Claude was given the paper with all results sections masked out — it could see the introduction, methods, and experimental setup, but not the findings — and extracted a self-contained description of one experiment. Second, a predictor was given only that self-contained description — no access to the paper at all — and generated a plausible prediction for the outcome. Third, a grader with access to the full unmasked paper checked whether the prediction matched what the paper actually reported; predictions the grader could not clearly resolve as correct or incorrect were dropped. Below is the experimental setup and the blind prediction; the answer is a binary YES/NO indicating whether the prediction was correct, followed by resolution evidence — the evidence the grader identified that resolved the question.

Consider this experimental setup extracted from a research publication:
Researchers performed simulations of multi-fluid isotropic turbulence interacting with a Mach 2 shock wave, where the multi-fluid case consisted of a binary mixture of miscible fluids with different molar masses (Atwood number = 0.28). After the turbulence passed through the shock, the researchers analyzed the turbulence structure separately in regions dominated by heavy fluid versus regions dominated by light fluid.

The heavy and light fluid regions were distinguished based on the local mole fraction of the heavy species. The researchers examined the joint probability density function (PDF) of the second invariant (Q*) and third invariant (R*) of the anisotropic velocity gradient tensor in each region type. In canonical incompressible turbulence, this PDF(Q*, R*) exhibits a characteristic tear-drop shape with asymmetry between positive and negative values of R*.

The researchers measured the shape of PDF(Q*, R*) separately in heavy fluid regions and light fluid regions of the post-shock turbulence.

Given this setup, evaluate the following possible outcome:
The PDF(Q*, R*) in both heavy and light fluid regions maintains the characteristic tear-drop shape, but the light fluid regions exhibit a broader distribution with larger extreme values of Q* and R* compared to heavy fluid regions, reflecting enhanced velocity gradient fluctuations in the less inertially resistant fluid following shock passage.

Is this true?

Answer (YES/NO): NO